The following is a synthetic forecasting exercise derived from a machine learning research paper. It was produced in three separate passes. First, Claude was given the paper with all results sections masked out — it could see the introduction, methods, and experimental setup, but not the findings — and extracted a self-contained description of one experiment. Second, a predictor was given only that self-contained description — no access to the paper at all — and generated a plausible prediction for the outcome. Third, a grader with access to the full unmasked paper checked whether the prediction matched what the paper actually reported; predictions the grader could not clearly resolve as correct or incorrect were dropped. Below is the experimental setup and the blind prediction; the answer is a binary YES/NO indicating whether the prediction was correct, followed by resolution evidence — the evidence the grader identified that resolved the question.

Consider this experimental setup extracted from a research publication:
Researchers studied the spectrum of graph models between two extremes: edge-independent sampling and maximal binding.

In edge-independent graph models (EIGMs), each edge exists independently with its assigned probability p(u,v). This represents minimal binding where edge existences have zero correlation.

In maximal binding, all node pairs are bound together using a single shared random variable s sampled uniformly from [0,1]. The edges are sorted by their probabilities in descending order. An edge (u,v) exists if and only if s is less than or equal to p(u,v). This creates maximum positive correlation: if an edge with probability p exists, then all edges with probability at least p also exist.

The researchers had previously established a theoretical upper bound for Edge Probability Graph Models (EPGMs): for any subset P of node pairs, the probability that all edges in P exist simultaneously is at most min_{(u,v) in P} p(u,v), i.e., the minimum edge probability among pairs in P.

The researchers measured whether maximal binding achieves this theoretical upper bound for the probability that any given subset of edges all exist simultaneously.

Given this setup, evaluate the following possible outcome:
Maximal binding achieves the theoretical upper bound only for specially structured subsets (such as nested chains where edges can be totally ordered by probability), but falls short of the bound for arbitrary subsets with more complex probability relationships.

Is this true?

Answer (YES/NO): NO